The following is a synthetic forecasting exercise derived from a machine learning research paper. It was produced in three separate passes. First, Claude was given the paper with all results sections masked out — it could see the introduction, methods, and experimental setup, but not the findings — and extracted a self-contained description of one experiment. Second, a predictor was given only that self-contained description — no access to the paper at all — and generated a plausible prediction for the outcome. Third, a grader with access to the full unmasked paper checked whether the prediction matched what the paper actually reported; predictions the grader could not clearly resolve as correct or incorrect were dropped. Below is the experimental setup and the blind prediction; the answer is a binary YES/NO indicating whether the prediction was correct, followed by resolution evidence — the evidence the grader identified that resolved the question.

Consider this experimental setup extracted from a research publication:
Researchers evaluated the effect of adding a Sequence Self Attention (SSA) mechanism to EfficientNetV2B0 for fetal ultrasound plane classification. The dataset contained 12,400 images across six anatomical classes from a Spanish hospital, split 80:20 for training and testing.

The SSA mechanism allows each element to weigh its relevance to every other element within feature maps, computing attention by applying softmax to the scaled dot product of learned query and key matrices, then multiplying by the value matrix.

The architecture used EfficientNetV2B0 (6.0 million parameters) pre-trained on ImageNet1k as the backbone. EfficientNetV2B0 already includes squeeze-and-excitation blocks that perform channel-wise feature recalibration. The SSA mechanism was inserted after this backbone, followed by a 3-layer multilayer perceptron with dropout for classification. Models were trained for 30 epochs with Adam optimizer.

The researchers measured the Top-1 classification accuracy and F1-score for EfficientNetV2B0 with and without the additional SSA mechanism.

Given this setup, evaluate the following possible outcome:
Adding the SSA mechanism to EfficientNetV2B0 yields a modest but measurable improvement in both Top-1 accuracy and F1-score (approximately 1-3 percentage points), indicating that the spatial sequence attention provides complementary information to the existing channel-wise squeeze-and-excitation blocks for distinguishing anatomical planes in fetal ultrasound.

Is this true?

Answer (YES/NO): NO